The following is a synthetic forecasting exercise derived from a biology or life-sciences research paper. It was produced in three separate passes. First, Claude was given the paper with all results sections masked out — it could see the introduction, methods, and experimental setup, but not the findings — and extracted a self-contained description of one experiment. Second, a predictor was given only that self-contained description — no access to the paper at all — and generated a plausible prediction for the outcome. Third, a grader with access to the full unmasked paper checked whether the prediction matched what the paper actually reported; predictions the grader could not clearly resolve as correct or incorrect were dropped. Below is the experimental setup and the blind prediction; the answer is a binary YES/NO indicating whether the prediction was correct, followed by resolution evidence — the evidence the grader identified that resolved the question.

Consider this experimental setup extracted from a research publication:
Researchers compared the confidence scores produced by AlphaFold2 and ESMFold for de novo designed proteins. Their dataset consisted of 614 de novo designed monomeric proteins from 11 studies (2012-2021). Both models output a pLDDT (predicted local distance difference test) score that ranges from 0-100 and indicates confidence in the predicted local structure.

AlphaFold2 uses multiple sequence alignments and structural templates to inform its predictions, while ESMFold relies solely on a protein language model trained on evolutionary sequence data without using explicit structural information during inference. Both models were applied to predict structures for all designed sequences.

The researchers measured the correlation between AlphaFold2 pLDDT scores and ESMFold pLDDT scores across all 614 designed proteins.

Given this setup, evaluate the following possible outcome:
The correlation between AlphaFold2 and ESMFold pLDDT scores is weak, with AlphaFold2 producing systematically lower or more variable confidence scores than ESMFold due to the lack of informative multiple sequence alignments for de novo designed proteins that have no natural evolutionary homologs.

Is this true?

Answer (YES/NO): NO